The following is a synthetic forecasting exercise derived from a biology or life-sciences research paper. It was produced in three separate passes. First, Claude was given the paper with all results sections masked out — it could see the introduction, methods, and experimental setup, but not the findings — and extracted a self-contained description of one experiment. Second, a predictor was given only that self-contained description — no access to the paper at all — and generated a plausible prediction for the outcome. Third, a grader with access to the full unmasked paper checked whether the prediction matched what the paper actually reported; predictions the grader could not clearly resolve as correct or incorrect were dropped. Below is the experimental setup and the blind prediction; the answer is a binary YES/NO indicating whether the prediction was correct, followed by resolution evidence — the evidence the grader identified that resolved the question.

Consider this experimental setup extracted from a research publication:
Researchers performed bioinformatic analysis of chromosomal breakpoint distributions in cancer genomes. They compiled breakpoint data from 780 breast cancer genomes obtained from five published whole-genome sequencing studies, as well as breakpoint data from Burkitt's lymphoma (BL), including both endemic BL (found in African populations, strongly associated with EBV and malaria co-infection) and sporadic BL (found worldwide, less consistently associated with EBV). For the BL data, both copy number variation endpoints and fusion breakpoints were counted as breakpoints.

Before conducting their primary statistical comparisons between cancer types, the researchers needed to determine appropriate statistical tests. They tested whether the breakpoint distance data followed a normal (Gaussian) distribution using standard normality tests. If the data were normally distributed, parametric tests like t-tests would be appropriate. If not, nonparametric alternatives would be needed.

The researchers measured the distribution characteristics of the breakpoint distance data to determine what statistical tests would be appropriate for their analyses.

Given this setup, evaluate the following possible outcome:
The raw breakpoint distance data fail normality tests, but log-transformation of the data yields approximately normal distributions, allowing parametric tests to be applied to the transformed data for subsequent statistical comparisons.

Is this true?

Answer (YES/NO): NO